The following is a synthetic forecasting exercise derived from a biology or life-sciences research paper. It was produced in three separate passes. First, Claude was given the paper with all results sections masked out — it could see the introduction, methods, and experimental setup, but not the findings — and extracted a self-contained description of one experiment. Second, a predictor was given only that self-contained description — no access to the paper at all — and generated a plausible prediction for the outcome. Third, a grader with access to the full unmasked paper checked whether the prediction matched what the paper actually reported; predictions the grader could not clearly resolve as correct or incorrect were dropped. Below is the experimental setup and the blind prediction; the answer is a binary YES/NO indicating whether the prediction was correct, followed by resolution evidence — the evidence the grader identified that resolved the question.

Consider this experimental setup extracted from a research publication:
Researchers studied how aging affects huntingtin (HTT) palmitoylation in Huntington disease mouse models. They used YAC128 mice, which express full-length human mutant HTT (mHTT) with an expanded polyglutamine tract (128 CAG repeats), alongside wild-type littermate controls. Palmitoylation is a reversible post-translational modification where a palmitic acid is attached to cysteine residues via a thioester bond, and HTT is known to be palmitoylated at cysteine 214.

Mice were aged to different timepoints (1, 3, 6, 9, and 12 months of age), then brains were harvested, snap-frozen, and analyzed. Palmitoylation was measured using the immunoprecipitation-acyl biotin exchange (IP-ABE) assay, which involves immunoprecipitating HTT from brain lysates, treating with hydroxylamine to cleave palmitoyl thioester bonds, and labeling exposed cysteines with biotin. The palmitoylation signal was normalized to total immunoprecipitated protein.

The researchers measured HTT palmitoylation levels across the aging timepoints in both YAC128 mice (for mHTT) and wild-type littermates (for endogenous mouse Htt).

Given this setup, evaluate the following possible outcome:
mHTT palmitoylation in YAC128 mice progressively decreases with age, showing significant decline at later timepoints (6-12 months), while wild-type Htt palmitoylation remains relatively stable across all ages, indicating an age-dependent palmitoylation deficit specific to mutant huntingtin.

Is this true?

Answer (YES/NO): NO